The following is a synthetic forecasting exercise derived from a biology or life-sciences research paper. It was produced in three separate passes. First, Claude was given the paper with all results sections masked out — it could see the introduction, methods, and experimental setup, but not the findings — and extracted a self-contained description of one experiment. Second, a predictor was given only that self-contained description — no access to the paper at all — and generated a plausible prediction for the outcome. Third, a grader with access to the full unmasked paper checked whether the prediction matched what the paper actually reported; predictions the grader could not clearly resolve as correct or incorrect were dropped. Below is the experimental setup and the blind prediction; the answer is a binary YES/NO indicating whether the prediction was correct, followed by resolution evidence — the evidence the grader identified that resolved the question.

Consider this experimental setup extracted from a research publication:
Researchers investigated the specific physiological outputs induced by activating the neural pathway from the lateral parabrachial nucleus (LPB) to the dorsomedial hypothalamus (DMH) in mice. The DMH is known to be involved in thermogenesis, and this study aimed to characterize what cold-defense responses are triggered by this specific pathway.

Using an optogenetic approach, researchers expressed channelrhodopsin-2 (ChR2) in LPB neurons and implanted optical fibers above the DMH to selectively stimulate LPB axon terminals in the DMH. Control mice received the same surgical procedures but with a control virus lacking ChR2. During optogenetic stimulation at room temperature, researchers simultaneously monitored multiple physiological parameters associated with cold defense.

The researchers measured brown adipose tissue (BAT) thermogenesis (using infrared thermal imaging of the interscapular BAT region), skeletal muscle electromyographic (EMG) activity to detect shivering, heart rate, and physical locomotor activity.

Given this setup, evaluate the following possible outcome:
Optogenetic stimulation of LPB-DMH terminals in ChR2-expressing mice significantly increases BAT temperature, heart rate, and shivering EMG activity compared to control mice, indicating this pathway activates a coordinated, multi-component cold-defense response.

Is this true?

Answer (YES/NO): YES